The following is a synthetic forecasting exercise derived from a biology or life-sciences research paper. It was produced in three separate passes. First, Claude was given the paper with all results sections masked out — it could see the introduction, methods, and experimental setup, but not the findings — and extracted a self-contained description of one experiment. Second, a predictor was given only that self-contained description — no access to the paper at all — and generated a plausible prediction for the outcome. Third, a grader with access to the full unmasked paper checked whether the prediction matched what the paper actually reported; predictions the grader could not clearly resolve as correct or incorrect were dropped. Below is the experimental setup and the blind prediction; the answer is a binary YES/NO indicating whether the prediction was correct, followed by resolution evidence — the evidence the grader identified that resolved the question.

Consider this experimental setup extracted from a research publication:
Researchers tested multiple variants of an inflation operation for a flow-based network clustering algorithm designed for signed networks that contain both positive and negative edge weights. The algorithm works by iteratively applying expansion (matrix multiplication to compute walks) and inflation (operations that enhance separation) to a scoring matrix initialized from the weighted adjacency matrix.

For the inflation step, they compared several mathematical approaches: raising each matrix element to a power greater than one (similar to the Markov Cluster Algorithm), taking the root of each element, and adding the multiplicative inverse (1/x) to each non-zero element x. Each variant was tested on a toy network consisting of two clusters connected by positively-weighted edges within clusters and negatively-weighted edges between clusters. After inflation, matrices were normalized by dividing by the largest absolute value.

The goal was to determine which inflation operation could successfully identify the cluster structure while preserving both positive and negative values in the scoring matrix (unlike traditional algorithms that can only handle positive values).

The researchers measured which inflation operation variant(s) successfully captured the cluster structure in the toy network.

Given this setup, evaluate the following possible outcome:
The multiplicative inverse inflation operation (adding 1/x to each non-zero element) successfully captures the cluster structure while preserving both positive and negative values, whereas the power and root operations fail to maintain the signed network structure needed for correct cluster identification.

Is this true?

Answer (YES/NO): YES